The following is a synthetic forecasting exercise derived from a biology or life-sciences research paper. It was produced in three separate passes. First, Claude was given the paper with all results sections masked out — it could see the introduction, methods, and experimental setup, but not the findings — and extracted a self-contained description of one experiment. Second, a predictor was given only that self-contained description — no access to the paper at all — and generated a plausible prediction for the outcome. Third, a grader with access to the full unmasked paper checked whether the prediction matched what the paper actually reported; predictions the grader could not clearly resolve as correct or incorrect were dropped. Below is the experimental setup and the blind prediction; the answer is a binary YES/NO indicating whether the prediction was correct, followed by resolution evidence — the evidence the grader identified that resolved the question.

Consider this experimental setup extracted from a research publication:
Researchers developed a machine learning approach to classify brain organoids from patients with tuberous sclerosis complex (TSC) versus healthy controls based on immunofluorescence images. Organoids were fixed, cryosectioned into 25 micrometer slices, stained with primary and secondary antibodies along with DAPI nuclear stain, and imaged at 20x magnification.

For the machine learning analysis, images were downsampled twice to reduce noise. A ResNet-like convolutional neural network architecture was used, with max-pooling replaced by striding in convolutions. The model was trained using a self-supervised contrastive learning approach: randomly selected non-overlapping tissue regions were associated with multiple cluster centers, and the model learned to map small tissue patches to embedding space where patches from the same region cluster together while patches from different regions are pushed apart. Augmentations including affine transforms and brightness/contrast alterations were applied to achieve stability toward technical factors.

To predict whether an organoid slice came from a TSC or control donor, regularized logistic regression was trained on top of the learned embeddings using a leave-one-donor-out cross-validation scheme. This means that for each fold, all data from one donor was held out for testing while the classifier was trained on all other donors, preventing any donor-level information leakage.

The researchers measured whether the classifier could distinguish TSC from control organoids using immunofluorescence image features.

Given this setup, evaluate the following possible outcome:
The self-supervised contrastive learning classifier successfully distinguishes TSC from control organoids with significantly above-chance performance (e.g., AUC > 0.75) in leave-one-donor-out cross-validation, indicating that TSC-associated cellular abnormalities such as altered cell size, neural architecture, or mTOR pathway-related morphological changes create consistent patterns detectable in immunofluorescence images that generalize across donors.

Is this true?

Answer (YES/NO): NO